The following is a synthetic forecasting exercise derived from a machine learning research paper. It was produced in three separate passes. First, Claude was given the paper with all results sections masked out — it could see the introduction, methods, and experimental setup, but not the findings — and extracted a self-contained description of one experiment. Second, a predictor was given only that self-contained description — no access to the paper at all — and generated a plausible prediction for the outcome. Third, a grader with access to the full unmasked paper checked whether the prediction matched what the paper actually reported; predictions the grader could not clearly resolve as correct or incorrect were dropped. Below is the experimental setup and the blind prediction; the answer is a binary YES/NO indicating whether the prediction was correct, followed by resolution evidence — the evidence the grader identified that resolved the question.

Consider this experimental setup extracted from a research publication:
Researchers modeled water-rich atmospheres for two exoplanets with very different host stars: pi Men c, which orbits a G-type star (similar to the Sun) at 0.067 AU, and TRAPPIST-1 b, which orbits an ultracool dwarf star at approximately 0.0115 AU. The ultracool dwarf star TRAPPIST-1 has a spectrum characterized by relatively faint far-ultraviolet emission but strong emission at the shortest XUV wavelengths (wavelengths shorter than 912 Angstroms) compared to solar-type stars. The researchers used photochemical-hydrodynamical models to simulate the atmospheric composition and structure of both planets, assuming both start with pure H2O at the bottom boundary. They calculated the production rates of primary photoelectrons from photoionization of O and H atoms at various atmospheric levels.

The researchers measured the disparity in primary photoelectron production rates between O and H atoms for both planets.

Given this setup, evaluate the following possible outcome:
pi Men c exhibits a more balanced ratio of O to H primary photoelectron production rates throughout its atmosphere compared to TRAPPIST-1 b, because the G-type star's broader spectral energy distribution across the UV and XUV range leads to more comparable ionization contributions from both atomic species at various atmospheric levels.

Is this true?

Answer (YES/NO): YES